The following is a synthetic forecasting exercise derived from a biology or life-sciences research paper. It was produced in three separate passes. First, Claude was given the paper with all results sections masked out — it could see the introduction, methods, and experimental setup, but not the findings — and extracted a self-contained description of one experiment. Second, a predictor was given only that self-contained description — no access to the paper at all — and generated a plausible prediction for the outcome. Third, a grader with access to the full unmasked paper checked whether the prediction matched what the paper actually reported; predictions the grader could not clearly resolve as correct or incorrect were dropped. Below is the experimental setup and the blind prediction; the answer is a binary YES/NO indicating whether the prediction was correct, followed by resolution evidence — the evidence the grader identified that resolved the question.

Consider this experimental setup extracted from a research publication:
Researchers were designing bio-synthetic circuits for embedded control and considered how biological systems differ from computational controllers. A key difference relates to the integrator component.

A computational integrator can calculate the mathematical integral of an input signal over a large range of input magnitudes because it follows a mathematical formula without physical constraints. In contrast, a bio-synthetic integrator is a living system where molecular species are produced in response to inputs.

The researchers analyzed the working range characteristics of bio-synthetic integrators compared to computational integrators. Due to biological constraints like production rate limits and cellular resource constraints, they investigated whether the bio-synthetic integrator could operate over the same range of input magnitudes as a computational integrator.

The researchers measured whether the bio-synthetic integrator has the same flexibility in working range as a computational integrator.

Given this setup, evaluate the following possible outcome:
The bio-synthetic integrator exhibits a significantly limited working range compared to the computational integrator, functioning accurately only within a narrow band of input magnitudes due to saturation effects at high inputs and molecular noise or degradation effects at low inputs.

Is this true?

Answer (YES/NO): NO